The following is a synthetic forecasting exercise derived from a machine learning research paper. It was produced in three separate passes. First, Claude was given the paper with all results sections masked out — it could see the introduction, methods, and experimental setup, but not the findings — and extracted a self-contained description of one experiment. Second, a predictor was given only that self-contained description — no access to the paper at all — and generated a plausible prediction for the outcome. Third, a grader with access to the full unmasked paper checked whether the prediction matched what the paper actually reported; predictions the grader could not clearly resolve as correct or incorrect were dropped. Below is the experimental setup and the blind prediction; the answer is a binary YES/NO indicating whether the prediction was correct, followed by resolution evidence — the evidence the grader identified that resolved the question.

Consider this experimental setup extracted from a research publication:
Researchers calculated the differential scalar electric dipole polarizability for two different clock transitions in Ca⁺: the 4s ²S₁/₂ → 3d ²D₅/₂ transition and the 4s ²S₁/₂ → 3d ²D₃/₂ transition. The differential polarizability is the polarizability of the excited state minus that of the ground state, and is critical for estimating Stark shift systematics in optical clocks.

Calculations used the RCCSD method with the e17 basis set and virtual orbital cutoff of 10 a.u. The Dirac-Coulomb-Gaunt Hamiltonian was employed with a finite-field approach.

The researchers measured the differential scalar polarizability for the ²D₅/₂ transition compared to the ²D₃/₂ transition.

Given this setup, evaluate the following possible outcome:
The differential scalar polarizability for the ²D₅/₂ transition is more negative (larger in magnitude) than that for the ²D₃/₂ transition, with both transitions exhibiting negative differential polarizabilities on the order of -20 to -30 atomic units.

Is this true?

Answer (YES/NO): NO